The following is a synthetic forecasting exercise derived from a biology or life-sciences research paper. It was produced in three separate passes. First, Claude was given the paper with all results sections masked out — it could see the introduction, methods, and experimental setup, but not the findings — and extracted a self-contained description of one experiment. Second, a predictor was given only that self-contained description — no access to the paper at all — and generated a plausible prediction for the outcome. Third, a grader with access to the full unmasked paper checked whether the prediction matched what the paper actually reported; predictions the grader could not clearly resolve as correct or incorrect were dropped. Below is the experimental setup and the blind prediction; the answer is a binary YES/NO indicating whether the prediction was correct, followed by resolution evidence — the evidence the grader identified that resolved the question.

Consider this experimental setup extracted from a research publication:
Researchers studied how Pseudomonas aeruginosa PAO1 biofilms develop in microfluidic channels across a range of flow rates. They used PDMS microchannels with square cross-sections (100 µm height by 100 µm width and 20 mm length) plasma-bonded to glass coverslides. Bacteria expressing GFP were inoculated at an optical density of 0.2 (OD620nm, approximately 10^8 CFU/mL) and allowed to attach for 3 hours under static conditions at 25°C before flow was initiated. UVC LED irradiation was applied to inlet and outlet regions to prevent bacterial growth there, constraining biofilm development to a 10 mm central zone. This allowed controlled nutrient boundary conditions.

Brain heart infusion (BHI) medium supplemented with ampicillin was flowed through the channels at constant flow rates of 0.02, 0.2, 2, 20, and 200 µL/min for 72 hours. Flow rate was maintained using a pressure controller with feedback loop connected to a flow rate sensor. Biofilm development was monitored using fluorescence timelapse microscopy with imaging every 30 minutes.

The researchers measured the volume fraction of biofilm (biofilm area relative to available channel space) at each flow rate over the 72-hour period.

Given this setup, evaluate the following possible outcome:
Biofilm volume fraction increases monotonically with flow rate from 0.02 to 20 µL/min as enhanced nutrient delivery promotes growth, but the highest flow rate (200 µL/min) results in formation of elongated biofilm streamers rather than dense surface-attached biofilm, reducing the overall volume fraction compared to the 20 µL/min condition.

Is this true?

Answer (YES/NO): NO